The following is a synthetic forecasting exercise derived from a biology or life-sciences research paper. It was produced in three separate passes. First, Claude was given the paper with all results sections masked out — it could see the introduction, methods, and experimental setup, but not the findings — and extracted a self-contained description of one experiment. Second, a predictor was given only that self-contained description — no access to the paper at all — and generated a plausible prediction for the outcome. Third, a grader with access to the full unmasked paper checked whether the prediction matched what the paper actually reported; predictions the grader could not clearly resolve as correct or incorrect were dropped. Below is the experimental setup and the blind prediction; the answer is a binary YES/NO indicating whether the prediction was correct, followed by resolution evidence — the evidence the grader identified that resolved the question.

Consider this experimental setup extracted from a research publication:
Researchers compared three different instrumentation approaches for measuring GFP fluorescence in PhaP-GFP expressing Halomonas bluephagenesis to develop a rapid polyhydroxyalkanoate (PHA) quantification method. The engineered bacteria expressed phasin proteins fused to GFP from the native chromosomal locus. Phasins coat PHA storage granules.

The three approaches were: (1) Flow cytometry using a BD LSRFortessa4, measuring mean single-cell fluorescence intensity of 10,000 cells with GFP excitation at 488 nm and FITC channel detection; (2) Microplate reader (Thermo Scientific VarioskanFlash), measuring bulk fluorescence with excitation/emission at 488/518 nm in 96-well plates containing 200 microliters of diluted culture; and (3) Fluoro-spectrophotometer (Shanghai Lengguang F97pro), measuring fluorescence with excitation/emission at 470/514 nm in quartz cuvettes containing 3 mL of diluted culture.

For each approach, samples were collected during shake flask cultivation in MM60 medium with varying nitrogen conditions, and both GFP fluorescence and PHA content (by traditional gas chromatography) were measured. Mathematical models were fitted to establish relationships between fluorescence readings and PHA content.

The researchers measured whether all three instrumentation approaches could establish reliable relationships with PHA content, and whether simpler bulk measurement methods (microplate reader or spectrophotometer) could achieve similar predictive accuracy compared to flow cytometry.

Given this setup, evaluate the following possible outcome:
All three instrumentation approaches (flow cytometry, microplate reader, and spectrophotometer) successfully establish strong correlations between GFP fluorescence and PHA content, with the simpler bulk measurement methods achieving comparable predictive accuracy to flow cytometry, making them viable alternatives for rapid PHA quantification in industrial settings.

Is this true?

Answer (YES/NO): YES